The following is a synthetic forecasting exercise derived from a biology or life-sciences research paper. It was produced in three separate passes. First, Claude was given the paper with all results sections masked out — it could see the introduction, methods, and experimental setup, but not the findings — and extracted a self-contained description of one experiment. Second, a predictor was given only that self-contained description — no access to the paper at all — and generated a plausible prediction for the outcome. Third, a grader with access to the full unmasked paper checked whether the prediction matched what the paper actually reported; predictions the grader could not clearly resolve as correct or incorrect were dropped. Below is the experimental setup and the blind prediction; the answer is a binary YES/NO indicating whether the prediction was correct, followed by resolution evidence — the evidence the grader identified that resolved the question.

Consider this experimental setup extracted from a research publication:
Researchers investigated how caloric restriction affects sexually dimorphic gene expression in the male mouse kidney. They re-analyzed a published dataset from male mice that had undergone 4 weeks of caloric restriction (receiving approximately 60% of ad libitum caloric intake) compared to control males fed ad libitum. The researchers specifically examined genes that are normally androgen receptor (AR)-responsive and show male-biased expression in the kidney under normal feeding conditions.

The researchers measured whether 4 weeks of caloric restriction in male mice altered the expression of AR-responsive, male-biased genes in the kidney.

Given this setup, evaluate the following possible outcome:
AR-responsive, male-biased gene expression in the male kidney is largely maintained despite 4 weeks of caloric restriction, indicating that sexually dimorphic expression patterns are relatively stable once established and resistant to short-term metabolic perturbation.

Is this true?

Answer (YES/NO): NO